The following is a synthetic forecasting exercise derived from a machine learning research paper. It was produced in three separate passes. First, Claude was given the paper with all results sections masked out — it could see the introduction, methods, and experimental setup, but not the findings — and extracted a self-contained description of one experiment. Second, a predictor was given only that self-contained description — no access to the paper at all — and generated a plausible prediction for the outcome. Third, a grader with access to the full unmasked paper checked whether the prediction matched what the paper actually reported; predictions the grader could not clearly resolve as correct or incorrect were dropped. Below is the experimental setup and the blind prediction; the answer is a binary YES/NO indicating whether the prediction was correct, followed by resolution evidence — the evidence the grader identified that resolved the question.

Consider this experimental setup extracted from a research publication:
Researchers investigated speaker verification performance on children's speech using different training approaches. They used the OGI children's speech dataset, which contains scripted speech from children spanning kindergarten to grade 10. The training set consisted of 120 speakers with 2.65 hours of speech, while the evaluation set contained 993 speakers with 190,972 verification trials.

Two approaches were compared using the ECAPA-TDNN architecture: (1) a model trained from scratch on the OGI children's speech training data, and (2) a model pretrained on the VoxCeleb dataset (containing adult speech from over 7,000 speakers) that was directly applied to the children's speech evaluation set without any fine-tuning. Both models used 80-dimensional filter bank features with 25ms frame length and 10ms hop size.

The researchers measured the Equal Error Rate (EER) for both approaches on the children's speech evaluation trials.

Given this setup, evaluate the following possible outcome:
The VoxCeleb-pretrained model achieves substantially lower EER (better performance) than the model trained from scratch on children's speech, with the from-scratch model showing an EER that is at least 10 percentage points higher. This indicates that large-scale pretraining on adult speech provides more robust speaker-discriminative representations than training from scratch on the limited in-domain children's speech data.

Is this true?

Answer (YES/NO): NO